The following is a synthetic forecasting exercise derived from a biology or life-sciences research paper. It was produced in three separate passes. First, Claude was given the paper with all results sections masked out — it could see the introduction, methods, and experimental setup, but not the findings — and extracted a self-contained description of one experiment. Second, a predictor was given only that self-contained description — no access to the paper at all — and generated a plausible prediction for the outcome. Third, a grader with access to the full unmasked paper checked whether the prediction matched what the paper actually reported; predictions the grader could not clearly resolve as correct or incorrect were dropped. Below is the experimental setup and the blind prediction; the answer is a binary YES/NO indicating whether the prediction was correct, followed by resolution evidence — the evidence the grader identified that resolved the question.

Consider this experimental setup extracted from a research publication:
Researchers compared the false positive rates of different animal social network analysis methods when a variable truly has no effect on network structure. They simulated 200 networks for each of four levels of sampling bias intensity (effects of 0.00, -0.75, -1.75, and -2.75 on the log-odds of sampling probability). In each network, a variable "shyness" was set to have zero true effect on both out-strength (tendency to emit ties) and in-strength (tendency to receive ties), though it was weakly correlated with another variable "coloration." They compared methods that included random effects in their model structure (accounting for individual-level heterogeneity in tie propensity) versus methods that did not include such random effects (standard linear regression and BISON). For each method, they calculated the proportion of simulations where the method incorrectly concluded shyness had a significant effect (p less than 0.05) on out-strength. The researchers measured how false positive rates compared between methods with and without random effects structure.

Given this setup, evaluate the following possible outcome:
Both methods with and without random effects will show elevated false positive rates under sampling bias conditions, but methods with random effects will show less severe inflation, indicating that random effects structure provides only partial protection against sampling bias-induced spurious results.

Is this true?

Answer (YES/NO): NO